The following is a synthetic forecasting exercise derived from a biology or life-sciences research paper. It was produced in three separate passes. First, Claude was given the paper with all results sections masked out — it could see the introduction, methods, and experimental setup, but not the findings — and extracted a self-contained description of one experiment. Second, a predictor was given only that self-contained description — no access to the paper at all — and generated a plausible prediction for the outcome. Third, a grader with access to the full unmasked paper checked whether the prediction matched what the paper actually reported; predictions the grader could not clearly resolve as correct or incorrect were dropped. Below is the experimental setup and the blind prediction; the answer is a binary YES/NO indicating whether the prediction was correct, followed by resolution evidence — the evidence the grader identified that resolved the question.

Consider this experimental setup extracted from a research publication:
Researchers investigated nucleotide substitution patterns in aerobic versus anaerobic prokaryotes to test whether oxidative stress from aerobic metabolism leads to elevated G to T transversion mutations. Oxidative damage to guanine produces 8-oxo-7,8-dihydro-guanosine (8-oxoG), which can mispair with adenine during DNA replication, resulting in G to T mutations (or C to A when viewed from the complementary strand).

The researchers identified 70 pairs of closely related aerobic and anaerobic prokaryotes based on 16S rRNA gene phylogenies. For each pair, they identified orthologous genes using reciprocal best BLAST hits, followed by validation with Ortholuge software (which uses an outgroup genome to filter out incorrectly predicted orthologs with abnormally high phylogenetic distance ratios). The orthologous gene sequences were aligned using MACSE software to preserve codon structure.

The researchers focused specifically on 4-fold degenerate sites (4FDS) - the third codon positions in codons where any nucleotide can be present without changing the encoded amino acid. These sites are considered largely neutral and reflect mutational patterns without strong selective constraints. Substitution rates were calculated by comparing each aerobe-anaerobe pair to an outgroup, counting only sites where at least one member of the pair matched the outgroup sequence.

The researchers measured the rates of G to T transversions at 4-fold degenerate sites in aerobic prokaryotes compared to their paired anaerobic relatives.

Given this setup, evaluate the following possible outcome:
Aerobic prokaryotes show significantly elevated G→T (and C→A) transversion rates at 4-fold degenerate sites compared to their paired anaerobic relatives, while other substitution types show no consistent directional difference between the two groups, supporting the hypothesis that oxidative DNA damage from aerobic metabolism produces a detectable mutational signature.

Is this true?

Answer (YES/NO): NO